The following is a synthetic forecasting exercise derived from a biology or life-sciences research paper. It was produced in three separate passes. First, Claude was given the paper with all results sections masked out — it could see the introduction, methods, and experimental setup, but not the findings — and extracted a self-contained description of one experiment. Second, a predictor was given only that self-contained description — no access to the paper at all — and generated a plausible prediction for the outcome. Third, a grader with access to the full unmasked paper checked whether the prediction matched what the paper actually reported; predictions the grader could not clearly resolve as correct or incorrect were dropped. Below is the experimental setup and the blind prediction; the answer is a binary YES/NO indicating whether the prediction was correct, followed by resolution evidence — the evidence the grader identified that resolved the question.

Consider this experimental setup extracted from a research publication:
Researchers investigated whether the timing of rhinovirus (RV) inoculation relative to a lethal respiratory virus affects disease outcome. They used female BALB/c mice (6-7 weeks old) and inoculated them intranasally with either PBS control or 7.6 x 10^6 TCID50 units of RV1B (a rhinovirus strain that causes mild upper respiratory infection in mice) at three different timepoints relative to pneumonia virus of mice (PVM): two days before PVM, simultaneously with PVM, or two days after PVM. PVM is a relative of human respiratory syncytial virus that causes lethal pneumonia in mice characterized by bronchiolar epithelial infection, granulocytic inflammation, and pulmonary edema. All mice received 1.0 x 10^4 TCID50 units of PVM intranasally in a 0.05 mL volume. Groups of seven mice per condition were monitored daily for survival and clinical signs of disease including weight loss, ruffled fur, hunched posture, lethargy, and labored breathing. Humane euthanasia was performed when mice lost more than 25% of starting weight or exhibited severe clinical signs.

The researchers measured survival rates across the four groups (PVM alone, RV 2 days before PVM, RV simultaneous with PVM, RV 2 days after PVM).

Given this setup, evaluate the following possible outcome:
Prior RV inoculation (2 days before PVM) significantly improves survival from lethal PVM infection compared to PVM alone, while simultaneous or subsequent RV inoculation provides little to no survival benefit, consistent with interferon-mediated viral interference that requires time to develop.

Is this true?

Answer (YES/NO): NO